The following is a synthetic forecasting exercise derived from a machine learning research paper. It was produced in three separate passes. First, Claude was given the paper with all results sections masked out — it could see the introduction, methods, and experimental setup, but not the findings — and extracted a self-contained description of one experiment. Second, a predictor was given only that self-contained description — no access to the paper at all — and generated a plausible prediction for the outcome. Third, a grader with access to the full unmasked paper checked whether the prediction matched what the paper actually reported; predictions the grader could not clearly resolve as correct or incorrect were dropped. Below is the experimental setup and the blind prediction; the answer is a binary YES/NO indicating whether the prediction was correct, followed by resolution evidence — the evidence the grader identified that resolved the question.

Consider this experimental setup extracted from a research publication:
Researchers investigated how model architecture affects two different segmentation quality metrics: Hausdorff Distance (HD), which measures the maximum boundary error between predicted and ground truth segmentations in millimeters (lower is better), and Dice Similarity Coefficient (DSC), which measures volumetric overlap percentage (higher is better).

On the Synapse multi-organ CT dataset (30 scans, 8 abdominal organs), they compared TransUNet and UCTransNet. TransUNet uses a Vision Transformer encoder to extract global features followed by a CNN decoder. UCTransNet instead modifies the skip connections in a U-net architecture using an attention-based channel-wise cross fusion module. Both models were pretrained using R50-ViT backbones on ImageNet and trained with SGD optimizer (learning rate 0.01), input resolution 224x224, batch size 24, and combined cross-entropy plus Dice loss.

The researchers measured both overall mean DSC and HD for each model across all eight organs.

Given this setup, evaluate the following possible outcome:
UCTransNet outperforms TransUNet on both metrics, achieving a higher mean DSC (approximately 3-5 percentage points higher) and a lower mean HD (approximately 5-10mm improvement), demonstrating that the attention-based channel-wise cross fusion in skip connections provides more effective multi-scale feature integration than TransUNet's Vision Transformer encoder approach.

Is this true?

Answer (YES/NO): NO